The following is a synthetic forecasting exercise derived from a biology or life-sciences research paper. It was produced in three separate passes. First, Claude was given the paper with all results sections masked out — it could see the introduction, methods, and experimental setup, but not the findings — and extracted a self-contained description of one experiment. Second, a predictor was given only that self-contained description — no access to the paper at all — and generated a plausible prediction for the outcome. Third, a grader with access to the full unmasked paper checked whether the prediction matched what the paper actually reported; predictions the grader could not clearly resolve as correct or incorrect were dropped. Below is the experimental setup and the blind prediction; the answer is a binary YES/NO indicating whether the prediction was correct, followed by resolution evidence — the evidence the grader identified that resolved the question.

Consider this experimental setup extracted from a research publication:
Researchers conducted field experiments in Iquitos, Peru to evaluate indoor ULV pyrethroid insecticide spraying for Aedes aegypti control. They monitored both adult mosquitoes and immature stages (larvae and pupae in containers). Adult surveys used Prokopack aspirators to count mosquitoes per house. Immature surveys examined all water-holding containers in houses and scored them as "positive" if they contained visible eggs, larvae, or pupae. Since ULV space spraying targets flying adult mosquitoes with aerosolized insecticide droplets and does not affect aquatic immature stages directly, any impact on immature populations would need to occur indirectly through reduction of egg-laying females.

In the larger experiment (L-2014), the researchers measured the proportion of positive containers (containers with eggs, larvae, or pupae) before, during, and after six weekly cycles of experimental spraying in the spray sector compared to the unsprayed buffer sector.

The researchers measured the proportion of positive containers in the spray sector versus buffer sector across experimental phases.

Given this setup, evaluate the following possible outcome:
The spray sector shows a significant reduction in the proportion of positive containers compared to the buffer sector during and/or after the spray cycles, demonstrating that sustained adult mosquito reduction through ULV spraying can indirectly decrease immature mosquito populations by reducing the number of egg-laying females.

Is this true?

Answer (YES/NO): NO